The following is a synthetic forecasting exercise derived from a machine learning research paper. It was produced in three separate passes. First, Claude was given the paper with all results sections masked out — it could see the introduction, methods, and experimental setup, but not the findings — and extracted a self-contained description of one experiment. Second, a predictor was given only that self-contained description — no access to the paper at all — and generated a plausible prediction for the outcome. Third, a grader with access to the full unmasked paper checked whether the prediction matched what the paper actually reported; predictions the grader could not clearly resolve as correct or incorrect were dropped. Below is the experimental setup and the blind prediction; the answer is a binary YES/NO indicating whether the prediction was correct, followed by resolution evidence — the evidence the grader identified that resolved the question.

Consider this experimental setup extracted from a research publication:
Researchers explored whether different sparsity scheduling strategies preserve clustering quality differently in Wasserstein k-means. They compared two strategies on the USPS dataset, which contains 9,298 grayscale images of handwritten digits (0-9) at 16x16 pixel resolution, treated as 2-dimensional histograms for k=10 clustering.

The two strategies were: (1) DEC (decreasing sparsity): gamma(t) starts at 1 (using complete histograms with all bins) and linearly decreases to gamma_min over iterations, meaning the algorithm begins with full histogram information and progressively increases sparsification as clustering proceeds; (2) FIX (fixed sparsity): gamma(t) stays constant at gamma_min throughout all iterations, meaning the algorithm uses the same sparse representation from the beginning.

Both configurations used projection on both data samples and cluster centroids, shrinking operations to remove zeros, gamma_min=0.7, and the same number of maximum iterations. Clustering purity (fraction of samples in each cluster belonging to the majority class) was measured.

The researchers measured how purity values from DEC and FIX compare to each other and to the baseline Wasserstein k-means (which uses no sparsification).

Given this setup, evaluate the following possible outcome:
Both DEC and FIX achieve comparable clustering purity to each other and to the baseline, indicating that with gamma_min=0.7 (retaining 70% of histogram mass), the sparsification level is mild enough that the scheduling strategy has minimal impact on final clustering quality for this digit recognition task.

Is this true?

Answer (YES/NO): YES